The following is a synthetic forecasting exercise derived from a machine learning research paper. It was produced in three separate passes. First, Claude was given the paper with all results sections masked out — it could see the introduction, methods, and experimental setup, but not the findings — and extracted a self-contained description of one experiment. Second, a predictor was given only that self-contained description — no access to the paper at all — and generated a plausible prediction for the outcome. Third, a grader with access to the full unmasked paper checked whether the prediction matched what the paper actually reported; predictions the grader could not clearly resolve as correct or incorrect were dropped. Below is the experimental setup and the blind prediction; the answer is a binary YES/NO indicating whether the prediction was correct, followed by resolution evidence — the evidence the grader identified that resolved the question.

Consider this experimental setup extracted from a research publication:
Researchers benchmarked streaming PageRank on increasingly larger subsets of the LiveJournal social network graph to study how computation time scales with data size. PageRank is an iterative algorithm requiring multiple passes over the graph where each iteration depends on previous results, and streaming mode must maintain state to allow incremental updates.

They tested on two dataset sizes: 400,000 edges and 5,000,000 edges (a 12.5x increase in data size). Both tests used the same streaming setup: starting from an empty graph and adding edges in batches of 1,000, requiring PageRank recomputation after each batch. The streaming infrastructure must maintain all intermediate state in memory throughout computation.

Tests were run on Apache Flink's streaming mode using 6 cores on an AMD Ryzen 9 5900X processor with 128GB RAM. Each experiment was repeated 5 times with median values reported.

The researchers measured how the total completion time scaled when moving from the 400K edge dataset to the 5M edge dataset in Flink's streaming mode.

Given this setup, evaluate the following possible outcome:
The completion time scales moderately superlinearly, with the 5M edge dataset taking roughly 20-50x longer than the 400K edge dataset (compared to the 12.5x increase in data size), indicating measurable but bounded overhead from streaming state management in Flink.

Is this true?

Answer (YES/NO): YES